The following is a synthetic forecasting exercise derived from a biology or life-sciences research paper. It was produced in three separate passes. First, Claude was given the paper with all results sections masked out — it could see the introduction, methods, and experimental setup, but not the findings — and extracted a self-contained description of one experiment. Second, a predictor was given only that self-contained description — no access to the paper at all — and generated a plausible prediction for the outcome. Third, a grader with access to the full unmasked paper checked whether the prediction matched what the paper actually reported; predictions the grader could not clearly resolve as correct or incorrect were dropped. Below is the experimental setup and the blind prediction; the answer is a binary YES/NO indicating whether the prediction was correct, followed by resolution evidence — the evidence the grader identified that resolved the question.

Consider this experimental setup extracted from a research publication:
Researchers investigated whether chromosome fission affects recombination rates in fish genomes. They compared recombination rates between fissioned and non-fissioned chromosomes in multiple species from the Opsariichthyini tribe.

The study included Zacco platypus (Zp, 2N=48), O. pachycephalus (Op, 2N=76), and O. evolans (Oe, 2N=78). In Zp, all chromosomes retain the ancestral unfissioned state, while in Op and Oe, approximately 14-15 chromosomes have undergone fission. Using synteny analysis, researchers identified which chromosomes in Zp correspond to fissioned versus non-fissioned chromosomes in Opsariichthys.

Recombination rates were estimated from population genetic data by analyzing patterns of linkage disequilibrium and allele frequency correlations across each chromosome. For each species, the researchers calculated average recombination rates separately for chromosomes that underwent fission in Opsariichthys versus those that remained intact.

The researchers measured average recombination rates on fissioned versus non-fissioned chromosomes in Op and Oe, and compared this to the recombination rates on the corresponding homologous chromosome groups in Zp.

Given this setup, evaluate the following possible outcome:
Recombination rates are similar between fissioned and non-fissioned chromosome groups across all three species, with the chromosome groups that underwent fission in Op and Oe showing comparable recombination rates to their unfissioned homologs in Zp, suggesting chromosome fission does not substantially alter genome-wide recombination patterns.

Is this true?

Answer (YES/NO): NO